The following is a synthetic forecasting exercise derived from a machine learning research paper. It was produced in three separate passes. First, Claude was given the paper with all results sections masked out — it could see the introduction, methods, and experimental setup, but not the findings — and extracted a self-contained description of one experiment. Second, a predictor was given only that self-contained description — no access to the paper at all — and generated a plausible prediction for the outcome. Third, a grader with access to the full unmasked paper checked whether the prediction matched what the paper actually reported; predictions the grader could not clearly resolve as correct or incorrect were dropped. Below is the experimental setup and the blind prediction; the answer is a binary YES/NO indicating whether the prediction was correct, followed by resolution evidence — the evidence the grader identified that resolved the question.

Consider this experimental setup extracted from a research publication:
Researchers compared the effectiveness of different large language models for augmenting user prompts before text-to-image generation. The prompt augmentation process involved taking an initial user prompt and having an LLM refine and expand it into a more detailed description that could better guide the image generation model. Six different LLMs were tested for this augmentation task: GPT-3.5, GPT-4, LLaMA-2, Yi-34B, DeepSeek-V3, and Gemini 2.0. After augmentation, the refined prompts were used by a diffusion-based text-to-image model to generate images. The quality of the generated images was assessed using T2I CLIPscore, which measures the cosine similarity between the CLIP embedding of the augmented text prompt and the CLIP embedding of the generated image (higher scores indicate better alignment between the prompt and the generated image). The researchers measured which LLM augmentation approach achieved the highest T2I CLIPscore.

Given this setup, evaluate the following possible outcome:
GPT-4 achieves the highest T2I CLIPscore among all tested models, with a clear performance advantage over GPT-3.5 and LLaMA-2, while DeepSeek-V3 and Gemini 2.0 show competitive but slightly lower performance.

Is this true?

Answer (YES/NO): NO